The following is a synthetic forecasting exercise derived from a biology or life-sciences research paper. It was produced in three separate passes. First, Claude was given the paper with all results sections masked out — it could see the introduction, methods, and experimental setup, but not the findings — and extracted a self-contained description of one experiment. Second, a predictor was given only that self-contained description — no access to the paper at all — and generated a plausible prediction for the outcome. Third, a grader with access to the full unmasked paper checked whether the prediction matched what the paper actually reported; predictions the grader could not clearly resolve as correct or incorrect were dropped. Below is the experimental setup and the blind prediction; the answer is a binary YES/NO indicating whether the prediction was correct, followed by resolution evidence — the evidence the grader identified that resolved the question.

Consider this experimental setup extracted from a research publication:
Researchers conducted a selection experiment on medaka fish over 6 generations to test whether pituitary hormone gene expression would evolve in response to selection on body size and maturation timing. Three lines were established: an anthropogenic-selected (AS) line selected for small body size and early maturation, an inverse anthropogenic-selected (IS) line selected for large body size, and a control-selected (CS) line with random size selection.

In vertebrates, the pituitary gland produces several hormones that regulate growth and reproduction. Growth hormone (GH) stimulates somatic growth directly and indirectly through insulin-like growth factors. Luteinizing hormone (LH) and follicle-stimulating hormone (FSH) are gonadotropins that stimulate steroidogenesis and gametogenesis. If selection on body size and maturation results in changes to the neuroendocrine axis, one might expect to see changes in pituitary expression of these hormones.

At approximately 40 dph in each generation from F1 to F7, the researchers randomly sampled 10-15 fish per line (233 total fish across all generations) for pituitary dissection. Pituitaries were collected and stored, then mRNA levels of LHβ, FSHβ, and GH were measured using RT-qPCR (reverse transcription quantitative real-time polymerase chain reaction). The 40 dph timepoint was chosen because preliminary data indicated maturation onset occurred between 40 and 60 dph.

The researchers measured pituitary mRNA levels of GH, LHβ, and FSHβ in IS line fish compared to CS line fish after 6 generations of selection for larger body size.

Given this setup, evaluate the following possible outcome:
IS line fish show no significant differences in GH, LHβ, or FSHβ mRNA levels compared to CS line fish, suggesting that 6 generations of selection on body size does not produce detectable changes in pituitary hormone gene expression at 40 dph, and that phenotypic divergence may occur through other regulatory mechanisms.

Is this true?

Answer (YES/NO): YES